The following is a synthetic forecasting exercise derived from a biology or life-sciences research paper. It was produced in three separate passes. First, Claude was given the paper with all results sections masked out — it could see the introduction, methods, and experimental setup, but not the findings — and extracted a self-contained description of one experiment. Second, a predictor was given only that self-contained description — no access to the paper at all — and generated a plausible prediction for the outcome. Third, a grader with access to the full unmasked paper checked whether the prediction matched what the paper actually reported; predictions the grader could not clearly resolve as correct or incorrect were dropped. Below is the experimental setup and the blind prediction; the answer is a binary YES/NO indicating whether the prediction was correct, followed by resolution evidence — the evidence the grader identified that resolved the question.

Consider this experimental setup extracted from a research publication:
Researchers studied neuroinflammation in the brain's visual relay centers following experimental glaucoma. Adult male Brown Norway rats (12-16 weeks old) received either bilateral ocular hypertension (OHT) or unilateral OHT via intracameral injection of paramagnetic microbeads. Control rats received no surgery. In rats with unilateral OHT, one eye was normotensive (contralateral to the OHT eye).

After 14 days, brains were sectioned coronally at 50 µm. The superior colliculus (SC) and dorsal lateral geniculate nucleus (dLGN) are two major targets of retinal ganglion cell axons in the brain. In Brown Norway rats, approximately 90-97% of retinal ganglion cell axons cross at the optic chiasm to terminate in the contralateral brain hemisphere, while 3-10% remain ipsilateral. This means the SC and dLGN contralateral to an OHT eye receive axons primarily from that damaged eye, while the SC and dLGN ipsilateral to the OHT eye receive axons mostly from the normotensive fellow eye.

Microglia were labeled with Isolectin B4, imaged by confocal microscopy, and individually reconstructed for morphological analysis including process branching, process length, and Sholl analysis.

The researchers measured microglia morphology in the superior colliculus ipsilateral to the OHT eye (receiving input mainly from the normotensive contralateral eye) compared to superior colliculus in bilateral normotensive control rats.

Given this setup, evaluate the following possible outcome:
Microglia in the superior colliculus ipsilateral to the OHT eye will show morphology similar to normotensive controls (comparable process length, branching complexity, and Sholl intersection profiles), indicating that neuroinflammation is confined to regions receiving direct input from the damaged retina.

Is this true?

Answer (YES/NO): NO